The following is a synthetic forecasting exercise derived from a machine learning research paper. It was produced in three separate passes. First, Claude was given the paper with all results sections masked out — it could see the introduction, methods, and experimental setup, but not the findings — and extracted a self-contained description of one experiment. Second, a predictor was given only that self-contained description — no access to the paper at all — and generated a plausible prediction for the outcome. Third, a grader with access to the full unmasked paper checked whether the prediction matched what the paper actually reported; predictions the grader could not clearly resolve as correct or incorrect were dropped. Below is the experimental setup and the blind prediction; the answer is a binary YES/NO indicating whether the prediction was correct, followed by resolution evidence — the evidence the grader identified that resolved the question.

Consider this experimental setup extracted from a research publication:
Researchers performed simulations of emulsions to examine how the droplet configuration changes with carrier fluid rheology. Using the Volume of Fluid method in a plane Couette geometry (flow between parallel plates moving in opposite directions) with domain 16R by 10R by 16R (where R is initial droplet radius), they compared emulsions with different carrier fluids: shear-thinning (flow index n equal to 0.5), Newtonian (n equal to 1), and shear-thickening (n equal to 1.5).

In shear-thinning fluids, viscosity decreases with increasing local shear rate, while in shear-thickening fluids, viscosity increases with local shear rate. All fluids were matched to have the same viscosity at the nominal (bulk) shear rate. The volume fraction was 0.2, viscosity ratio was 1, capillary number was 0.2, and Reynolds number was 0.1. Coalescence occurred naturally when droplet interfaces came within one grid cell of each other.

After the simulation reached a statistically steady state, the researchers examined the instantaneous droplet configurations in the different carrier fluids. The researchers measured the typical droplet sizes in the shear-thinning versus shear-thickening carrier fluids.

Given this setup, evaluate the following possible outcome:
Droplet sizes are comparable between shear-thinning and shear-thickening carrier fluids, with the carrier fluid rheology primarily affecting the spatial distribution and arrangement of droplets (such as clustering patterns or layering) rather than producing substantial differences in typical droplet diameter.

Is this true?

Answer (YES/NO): NO